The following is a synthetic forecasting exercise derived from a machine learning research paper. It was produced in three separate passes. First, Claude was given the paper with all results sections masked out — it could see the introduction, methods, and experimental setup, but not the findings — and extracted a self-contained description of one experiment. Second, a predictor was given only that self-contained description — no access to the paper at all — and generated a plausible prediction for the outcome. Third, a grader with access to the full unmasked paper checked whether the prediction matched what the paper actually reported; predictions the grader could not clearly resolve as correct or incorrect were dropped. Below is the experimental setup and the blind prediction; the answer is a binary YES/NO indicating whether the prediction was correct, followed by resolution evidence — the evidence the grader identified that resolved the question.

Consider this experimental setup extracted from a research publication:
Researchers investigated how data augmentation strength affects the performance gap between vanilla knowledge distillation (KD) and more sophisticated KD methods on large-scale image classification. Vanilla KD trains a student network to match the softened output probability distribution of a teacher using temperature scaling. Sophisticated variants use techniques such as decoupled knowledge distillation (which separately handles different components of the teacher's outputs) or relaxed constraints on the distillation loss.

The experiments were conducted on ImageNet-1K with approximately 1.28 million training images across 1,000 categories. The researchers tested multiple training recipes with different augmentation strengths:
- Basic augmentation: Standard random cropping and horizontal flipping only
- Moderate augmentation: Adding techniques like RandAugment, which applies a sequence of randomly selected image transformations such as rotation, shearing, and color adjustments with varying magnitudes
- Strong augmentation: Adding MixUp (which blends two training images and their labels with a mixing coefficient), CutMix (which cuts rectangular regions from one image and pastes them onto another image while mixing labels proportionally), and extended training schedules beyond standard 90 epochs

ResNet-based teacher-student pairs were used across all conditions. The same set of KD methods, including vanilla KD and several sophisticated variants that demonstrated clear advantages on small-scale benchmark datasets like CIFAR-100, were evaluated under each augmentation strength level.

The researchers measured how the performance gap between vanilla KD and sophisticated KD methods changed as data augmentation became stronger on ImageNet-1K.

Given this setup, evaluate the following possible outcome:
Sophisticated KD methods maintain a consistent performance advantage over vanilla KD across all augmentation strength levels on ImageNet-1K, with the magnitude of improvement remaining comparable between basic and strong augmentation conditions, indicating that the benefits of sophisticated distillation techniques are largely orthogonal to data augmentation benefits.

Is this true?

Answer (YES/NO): NO